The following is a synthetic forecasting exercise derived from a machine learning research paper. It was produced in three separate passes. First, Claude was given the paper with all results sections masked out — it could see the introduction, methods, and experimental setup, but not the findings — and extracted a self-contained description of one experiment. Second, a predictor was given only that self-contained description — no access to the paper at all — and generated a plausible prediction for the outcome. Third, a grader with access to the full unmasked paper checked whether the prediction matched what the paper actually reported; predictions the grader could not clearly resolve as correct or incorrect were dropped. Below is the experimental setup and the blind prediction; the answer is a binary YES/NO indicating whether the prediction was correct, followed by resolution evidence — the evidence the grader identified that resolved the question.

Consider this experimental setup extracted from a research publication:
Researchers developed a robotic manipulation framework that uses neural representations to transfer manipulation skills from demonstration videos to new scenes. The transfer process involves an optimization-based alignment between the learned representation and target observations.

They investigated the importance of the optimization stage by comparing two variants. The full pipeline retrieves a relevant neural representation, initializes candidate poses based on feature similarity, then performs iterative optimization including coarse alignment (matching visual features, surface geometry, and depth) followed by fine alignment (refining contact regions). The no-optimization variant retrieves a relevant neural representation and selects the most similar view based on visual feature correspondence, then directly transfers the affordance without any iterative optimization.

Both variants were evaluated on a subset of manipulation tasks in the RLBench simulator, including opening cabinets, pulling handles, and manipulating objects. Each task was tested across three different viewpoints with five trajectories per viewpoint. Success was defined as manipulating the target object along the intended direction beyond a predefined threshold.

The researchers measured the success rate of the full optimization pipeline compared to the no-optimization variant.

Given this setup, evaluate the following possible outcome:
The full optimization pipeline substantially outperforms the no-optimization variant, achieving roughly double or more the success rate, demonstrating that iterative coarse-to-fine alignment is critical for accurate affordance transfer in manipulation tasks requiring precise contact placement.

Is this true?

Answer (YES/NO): YES